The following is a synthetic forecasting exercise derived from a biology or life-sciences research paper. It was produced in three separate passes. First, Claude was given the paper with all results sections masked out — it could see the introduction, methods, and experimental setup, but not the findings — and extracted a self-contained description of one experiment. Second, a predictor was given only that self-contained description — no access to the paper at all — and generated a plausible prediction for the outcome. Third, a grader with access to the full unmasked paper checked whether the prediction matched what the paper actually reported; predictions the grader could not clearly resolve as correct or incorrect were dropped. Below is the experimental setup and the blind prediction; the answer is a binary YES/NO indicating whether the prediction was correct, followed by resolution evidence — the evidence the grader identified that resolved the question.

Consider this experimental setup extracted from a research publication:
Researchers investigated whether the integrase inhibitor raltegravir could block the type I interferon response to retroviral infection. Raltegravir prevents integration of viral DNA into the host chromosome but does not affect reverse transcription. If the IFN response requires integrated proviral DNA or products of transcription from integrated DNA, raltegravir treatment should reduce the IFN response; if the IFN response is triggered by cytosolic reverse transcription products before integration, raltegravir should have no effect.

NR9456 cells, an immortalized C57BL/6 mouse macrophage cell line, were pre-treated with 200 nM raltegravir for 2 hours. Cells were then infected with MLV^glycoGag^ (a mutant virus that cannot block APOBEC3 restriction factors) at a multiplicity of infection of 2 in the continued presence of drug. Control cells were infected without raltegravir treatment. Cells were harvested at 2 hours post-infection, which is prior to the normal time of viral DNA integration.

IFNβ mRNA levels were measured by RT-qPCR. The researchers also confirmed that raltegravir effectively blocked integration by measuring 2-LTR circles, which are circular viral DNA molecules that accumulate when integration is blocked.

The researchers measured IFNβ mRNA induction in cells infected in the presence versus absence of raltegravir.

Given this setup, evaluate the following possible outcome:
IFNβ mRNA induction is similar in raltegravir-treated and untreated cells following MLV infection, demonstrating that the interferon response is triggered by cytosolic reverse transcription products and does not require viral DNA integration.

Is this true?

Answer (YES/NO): YES